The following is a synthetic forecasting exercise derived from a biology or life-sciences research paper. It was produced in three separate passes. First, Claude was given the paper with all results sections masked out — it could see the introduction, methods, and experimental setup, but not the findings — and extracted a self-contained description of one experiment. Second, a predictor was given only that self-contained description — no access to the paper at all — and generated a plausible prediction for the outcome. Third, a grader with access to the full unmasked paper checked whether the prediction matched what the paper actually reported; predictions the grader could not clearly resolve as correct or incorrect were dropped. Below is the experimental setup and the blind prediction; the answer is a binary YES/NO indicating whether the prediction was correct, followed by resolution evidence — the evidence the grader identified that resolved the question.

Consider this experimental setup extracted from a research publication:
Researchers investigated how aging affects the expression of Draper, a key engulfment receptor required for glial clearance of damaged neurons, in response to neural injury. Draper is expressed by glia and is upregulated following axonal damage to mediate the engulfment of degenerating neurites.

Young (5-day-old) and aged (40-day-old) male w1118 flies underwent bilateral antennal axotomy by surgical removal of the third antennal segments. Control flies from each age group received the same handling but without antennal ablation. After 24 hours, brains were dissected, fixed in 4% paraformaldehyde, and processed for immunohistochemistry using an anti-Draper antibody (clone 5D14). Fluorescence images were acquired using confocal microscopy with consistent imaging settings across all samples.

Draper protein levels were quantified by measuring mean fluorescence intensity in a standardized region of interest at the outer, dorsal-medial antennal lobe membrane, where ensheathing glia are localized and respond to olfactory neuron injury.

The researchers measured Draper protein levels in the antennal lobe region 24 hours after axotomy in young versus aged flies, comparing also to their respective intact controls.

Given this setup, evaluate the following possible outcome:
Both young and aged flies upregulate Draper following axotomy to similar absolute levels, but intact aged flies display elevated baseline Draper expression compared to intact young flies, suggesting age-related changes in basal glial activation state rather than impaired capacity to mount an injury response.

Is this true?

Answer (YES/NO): NO